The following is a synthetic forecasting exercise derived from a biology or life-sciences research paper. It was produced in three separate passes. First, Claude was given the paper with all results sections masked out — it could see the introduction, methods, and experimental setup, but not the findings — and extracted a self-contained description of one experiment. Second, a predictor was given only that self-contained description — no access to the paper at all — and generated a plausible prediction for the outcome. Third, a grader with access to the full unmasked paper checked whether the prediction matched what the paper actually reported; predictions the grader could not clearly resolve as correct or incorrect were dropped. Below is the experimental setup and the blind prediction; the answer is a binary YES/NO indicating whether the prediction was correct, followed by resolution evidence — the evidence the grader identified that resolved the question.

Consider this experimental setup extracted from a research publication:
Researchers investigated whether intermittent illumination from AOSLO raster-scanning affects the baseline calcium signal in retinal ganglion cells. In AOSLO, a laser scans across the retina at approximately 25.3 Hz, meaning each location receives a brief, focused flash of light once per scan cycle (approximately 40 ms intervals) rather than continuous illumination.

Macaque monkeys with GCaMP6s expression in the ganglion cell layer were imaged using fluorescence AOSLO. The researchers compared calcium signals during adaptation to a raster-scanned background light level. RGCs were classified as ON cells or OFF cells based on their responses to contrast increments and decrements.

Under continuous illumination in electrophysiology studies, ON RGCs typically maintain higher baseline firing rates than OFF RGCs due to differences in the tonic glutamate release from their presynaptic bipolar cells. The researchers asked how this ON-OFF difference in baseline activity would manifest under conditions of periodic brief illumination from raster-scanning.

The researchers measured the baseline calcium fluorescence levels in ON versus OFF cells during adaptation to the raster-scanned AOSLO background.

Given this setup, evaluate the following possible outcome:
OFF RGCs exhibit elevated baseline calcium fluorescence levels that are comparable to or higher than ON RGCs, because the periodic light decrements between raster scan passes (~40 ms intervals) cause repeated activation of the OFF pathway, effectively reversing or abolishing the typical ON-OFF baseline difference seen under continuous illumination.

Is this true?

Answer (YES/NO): NO